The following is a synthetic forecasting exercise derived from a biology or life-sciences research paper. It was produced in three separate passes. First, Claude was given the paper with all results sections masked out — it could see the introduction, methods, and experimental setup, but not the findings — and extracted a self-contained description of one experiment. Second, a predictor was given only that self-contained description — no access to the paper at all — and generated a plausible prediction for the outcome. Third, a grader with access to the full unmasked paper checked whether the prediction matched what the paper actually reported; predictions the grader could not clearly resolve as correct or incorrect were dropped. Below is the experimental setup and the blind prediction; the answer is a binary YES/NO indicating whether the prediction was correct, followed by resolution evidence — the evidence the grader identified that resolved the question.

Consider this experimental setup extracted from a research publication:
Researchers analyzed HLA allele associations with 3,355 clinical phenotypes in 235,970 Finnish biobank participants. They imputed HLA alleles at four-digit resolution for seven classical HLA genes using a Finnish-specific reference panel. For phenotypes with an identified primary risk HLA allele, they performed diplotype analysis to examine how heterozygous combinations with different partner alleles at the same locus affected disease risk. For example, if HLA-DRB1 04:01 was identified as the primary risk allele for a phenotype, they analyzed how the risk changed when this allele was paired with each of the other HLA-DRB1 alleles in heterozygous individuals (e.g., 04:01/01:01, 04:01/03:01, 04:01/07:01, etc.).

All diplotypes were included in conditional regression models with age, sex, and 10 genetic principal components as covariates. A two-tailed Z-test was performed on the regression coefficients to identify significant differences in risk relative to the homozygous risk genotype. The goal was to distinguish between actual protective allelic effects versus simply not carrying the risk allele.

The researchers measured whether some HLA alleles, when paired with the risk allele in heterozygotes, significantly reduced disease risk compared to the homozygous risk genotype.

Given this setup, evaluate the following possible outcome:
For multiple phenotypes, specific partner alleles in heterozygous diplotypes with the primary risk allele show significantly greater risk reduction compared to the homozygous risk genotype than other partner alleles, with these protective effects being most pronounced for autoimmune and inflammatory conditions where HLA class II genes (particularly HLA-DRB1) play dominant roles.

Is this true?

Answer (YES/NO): YES